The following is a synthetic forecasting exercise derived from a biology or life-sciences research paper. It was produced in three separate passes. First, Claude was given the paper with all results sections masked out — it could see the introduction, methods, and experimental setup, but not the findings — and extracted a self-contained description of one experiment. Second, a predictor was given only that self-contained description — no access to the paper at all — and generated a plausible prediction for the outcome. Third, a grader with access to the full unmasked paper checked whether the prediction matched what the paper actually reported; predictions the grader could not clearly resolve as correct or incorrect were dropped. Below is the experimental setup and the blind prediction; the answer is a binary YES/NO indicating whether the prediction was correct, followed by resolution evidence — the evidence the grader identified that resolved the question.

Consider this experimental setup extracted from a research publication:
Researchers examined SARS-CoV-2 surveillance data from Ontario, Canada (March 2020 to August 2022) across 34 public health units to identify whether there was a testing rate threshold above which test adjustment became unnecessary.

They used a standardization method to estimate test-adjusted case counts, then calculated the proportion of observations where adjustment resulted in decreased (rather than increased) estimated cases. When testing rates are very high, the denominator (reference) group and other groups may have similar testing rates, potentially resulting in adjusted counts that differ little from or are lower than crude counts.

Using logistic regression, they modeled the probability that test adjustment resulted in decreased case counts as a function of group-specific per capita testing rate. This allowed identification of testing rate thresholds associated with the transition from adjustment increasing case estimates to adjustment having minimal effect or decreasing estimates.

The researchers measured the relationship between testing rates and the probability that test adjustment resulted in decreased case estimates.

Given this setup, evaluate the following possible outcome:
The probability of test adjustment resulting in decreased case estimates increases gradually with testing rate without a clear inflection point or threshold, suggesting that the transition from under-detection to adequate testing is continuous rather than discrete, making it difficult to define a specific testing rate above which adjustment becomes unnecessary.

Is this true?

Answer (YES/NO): NO